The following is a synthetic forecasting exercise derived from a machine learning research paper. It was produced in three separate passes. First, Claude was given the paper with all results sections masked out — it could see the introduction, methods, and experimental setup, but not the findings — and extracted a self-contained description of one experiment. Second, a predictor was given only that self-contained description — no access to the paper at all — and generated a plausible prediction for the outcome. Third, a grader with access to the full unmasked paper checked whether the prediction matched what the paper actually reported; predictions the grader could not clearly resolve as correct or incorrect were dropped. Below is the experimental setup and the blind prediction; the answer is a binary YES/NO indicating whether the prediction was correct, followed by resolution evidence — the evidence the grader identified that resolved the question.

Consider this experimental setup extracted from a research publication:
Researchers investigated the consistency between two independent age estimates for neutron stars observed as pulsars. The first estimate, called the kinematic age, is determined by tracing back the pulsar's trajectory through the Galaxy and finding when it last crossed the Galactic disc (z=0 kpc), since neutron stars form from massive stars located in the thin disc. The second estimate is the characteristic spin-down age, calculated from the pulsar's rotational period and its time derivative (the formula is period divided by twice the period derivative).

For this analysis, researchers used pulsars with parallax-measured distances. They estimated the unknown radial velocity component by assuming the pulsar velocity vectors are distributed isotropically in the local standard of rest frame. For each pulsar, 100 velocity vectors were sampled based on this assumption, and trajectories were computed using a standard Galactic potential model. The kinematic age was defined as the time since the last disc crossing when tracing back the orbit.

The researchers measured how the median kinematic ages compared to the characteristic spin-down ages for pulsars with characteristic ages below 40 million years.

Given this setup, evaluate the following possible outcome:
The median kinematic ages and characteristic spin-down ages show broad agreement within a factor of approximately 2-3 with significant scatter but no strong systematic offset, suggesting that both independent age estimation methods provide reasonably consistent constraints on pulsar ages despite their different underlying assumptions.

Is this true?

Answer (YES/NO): NO